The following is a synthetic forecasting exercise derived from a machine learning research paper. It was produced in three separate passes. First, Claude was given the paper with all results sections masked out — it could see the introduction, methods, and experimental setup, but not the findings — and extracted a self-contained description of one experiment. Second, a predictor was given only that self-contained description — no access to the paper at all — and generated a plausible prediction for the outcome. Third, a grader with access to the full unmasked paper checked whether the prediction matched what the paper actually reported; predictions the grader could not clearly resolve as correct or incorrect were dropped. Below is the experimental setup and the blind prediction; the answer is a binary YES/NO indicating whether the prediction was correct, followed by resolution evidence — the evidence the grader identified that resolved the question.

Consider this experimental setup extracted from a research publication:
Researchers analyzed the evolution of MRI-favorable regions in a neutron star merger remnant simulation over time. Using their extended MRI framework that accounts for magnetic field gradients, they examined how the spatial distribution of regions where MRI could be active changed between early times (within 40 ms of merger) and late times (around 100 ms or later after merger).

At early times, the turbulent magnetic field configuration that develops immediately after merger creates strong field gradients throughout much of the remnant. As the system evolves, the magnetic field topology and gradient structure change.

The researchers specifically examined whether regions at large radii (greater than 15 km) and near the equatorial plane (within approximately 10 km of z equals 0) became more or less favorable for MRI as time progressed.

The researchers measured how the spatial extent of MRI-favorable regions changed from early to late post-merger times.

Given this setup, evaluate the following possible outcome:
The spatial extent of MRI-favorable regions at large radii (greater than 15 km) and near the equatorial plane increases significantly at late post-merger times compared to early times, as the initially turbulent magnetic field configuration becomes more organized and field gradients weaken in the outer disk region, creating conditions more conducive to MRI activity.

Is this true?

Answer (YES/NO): YES